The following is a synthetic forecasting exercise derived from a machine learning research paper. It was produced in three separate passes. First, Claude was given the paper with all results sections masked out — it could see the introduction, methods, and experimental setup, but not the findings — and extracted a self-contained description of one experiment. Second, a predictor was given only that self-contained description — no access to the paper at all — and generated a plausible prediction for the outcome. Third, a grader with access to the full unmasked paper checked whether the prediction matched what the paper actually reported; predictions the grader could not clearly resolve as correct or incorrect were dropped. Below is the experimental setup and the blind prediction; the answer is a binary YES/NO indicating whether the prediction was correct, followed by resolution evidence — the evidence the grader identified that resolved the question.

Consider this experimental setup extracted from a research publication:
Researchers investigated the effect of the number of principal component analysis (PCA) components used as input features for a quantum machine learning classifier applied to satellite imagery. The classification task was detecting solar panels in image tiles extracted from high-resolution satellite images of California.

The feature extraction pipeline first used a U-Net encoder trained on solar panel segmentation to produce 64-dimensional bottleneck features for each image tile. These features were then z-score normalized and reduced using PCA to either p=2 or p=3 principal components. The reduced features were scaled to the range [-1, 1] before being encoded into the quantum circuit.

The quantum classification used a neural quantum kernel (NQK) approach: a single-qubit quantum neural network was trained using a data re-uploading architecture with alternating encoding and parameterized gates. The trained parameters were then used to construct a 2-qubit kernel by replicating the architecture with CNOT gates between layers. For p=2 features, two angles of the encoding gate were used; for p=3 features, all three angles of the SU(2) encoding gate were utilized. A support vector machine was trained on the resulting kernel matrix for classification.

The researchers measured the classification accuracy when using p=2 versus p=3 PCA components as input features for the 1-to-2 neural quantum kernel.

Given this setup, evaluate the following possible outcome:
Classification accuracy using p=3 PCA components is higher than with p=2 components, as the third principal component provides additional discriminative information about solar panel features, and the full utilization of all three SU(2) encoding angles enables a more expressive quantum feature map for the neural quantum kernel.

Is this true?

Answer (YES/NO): NO